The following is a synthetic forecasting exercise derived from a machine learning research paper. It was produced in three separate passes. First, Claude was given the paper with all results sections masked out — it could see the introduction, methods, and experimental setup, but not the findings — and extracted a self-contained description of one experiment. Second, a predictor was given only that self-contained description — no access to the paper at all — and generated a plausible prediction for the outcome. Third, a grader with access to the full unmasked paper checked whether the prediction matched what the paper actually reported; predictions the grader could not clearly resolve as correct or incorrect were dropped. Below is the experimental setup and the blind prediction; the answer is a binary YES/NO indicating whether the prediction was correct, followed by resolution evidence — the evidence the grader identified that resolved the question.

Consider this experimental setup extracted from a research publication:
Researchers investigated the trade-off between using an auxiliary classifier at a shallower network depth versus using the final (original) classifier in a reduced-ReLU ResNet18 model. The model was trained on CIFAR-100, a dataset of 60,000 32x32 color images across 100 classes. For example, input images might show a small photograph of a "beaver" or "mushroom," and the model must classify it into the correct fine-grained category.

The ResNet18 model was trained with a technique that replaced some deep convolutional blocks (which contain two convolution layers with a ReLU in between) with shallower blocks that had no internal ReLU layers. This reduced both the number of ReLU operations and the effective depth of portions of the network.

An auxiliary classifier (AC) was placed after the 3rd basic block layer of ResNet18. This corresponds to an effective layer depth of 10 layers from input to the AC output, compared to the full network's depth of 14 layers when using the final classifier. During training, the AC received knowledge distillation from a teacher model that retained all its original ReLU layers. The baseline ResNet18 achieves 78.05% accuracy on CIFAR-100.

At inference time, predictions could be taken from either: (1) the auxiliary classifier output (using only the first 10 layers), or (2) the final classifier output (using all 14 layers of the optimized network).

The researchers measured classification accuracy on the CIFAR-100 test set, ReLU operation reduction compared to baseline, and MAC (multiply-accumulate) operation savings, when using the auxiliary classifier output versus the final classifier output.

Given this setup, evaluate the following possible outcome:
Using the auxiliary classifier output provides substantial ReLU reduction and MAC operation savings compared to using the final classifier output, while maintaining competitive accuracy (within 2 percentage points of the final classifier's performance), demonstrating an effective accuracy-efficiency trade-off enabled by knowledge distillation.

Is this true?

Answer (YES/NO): YES